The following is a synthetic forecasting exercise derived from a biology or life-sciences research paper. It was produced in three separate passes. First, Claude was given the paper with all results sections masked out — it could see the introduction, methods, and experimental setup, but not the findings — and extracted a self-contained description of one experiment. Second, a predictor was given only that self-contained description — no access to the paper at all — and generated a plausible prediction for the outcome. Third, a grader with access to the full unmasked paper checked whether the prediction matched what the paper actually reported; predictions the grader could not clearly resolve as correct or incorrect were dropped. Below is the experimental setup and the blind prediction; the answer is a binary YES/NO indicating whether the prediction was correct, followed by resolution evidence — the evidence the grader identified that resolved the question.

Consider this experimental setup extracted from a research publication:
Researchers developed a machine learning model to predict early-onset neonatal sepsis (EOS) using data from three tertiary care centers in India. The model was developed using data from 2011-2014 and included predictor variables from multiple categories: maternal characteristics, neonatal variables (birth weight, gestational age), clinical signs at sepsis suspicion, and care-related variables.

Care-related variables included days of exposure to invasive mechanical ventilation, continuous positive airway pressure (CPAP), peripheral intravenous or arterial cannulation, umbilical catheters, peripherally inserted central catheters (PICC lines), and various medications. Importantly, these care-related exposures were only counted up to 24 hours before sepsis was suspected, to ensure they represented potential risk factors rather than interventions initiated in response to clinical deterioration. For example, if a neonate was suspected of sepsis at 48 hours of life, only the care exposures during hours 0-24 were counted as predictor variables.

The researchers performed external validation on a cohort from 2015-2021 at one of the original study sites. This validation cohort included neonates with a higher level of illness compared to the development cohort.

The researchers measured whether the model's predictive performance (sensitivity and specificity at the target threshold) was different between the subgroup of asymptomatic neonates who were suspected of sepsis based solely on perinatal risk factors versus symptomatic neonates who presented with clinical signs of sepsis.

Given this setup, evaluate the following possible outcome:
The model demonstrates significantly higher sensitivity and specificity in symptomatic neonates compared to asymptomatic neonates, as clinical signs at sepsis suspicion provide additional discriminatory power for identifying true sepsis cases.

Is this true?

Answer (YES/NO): NO